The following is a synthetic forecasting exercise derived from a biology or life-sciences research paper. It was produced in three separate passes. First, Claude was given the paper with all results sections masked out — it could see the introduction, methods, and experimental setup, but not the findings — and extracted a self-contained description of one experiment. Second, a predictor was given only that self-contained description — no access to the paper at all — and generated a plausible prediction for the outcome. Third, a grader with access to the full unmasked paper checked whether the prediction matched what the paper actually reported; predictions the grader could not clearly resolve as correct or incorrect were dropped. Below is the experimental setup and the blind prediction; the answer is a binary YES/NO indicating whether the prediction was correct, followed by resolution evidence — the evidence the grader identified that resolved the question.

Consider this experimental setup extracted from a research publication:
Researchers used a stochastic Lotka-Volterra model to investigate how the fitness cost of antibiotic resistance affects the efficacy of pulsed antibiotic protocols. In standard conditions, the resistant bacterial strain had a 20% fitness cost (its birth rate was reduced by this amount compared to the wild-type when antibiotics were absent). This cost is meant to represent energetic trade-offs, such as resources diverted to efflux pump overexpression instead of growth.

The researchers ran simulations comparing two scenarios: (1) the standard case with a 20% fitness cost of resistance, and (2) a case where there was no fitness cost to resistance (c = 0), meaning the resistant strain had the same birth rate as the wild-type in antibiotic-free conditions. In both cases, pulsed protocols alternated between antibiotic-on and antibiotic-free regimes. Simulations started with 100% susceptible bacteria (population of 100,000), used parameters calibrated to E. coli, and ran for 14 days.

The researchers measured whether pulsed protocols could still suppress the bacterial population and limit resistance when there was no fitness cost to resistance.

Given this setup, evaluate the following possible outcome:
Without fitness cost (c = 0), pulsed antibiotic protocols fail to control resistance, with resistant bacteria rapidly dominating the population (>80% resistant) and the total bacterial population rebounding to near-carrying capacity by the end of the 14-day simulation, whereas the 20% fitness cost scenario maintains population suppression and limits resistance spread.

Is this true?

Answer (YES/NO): NO